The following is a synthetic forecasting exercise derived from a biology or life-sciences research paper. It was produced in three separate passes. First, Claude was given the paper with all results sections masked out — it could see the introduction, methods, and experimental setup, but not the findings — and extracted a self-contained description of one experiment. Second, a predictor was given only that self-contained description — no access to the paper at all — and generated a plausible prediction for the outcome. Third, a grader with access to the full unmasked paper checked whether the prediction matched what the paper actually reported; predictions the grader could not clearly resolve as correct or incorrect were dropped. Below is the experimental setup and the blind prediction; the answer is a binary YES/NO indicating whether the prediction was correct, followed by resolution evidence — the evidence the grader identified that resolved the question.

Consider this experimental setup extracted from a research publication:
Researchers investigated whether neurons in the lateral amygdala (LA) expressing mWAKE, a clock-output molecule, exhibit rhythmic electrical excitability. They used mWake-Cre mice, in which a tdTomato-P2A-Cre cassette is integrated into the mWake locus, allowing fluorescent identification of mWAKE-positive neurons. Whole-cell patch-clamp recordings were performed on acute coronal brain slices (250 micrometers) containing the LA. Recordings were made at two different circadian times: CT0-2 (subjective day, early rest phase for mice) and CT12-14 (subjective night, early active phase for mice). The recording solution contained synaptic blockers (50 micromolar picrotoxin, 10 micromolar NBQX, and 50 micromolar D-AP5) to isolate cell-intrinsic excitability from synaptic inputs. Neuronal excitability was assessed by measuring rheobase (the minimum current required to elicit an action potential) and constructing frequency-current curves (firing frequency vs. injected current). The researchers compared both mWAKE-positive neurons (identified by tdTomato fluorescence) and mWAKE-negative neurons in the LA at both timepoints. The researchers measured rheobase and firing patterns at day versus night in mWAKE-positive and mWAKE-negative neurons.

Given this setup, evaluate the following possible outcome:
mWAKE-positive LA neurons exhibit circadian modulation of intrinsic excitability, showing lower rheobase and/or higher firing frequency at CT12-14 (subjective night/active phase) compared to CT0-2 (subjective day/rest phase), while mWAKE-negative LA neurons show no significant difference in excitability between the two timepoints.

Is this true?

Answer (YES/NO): NO